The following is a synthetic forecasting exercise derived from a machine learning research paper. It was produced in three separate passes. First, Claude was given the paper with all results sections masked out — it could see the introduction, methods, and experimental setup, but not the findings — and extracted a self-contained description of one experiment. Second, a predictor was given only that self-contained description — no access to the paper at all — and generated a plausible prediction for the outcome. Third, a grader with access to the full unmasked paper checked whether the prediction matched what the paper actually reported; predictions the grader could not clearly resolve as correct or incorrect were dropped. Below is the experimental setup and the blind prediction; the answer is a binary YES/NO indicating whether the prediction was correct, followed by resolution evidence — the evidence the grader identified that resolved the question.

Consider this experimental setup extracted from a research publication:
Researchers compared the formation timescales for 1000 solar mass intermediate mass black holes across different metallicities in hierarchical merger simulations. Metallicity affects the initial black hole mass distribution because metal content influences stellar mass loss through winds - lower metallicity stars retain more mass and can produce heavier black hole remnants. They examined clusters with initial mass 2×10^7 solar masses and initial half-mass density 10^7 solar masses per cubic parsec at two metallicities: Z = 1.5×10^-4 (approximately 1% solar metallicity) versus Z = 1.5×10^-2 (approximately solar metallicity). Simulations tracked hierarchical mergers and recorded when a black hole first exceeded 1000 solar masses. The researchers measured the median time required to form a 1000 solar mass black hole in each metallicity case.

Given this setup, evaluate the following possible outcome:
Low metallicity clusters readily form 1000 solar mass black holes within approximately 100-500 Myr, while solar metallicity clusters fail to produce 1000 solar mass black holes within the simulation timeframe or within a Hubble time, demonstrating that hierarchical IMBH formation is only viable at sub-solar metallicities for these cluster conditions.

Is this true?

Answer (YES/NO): NO